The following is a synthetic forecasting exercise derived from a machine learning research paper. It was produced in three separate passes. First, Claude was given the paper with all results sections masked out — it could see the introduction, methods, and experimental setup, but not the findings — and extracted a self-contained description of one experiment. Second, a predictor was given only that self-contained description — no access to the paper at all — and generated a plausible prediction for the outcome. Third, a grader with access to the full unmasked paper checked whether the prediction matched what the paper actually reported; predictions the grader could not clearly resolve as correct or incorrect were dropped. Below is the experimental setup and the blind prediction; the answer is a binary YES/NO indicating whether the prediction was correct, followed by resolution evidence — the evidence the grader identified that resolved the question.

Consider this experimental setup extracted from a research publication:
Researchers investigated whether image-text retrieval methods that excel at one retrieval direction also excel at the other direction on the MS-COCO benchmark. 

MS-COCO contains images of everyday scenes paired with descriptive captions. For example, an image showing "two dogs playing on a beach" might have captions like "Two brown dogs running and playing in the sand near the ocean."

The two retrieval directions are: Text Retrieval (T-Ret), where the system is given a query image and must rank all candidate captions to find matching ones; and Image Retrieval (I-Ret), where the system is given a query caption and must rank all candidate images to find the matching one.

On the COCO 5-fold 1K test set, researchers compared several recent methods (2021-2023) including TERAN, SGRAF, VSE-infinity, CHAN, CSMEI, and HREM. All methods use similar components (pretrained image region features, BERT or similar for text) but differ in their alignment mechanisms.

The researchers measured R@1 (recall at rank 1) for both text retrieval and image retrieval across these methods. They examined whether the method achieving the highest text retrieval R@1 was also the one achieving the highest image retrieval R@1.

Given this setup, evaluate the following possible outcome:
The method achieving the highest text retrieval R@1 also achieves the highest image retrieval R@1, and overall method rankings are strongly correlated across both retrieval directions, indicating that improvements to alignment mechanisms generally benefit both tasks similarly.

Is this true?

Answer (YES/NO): NO